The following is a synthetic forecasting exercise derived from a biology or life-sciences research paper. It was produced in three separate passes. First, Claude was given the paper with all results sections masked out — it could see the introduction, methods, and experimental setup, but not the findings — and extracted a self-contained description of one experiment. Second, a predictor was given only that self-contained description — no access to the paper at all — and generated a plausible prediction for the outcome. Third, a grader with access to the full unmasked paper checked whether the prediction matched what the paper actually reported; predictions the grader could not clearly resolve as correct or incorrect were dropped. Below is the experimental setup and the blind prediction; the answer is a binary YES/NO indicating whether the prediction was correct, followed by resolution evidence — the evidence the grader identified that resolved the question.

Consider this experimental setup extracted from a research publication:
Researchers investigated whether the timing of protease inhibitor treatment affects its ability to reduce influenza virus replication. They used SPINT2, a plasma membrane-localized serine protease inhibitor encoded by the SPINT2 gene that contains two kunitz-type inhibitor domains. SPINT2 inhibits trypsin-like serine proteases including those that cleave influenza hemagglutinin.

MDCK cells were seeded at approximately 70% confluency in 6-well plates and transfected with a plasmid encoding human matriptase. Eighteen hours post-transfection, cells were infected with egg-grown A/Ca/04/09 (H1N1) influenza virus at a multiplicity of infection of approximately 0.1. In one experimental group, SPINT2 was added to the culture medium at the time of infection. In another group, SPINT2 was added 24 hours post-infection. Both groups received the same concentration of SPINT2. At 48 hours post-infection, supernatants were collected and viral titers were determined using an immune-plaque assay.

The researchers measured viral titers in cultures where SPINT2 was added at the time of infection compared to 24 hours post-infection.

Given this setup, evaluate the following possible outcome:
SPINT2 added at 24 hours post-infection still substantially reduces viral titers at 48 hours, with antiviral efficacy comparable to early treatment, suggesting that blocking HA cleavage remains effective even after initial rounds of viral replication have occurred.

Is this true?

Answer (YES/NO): YES